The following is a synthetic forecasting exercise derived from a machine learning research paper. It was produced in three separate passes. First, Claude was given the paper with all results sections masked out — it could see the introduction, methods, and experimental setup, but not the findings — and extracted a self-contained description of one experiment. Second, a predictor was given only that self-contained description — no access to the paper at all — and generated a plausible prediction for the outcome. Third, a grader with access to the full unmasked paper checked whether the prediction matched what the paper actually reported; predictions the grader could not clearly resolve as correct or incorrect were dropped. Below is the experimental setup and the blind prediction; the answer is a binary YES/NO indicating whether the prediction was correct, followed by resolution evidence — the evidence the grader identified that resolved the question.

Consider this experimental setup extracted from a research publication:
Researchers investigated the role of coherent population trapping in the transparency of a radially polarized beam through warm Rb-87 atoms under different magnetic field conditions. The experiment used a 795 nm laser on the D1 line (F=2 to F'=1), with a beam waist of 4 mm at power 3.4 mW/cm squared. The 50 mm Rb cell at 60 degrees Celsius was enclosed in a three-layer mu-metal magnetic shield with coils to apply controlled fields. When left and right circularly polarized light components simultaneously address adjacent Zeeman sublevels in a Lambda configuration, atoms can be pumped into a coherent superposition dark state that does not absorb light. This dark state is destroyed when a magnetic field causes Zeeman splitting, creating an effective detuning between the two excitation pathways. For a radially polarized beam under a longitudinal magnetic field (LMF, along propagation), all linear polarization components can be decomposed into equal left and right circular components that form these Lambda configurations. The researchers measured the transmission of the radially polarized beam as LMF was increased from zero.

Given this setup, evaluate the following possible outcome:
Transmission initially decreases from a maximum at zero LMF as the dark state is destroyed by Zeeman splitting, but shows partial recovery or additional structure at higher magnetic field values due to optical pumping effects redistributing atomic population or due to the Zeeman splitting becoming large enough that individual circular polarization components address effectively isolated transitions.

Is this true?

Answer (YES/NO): NO